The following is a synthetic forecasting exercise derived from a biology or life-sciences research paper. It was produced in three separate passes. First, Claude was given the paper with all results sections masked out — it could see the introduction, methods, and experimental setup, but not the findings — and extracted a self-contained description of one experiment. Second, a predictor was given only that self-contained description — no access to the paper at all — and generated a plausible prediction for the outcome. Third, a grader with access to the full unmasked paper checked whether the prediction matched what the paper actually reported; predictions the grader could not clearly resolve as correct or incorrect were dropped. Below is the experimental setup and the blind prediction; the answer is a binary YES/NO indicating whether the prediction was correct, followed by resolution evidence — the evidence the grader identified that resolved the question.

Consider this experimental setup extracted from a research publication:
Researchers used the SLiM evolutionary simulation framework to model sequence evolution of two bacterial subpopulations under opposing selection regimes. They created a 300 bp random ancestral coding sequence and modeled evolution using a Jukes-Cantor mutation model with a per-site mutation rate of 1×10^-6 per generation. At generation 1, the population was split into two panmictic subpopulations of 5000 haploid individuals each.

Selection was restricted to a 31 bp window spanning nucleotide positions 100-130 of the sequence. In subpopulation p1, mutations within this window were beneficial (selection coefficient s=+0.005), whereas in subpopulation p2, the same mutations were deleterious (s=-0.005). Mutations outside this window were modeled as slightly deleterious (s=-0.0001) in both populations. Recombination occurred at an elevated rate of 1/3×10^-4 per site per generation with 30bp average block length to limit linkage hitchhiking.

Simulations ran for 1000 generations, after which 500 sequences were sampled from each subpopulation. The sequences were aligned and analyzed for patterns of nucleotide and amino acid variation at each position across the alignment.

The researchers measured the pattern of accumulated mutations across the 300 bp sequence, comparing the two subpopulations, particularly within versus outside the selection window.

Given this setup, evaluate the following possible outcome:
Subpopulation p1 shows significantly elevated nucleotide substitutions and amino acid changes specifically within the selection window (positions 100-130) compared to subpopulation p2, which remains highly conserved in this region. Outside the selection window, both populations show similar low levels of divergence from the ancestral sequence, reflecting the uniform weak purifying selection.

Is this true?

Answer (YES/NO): YES